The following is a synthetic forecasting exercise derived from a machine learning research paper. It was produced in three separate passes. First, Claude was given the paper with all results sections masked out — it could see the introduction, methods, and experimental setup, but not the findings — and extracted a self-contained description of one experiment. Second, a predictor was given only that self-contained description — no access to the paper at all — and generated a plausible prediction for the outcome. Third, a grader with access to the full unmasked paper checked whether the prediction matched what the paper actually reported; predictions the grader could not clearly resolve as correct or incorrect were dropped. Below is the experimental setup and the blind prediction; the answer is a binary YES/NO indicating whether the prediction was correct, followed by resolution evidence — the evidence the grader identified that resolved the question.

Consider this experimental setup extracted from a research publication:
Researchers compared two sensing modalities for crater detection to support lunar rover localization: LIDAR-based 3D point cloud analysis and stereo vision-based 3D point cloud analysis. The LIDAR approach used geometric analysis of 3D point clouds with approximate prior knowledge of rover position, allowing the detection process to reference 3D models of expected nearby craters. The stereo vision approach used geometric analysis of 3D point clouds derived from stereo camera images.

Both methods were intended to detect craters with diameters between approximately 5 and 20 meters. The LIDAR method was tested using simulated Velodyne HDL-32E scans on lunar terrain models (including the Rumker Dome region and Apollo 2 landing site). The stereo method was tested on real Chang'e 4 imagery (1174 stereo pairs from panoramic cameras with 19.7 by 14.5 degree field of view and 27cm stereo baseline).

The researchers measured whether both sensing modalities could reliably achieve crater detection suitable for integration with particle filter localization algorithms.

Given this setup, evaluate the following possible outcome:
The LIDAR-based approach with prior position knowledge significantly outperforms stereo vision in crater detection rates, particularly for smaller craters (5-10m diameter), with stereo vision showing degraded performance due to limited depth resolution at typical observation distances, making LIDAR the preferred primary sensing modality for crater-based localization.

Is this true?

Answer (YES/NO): NO